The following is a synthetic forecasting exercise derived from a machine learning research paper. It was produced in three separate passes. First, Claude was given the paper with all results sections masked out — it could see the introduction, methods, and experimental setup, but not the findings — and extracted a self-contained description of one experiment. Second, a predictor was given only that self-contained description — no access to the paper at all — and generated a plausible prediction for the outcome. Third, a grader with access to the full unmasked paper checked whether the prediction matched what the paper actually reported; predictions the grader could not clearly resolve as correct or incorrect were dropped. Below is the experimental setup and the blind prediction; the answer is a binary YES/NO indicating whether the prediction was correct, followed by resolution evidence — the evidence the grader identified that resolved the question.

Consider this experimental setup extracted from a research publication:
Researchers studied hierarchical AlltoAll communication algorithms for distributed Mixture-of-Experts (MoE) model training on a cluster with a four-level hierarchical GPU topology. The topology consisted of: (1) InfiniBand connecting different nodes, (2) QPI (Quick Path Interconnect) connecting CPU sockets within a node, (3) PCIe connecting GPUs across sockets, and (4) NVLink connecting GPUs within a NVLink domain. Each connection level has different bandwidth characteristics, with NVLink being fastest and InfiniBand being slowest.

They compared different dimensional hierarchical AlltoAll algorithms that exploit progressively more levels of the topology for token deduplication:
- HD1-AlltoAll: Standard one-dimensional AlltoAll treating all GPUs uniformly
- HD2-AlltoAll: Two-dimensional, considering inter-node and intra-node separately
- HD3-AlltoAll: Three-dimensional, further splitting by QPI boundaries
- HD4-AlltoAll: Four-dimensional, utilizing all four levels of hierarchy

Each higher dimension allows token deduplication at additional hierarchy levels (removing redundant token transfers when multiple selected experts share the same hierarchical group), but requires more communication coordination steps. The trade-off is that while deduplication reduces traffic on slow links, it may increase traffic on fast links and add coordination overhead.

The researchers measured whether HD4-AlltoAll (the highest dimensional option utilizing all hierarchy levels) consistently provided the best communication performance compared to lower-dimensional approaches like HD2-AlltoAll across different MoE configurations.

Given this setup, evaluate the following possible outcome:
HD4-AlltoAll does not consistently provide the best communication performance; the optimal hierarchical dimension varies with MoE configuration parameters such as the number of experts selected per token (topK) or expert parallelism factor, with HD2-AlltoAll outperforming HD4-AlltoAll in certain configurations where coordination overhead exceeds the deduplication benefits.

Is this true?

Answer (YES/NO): YES